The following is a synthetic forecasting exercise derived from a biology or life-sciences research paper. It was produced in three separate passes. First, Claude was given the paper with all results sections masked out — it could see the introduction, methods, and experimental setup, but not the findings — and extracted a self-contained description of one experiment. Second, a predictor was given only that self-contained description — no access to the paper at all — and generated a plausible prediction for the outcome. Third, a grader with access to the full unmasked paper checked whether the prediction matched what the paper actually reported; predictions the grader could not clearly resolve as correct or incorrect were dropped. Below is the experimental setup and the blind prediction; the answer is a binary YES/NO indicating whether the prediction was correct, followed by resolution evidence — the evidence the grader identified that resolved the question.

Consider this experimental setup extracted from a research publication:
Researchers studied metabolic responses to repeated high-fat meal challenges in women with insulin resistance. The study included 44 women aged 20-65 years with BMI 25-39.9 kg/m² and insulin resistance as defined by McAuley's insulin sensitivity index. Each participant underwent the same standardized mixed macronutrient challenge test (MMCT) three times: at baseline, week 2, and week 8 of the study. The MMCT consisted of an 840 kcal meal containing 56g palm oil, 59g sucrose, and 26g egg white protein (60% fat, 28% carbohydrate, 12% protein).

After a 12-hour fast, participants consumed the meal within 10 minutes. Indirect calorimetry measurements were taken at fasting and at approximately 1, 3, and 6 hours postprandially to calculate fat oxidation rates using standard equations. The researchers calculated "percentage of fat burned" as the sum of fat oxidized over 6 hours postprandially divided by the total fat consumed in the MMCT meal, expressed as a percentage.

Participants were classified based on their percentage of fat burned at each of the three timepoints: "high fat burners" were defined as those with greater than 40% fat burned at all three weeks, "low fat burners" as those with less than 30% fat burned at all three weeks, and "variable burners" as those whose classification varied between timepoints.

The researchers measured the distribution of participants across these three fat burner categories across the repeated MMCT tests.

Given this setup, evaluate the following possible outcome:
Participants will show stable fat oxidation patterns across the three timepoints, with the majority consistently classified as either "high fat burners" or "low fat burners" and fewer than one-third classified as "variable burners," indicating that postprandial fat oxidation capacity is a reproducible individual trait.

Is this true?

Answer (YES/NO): NO